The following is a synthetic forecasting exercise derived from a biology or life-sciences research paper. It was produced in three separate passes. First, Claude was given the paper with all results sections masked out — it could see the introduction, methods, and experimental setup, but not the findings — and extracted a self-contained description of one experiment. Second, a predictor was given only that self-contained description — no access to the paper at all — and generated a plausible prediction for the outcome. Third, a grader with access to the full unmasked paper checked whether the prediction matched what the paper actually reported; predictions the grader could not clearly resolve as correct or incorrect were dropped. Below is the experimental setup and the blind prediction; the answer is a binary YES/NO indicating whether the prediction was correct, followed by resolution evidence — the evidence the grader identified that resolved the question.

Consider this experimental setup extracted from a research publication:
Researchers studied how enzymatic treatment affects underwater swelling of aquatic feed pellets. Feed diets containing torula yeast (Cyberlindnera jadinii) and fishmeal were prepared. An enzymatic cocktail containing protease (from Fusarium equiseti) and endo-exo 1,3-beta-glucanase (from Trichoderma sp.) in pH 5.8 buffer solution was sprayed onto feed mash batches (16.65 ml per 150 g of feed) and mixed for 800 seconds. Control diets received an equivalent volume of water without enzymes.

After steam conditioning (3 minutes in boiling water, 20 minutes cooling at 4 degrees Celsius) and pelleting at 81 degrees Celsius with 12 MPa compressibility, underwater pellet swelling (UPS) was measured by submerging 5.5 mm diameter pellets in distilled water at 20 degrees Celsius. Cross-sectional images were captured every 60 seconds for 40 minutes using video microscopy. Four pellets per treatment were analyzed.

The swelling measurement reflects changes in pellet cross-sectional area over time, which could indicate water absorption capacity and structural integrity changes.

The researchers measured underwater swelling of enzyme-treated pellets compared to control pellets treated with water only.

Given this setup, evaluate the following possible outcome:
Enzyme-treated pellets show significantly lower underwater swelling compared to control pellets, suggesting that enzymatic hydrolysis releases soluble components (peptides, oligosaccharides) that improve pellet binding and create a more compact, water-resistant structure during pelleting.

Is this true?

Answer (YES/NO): NO